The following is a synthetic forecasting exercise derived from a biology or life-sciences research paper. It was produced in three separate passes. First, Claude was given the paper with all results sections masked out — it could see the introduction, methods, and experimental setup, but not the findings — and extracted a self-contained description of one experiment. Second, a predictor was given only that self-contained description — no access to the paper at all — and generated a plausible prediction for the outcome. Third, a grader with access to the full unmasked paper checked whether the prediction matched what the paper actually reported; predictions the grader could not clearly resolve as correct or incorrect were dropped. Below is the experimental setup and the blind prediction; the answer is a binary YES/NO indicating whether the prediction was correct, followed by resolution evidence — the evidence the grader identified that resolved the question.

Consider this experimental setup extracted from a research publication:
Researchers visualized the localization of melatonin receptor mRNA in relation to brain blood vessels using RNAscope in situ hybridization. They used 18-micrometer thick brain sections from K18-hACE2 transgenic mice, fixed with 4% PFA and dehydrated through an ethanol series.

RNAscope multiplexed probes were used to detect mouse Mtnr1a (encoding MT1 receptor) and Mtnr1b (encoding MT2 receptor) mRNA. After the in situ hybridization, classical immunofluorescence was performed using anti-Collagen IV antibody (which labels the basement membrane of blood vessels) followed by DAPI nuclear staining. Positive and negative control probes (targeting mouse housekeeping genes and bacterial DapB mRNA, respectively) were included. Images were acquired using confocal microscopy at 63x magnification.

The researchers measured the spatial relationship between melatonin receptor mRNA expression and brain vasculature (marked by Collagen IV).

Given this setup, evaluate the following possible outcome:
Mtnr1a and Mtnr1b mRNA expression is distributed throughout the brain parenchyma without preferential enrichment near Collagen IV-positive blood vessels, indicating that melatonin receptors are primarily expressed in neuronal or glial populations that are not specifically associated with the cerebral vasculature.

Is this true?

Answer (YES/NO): NO